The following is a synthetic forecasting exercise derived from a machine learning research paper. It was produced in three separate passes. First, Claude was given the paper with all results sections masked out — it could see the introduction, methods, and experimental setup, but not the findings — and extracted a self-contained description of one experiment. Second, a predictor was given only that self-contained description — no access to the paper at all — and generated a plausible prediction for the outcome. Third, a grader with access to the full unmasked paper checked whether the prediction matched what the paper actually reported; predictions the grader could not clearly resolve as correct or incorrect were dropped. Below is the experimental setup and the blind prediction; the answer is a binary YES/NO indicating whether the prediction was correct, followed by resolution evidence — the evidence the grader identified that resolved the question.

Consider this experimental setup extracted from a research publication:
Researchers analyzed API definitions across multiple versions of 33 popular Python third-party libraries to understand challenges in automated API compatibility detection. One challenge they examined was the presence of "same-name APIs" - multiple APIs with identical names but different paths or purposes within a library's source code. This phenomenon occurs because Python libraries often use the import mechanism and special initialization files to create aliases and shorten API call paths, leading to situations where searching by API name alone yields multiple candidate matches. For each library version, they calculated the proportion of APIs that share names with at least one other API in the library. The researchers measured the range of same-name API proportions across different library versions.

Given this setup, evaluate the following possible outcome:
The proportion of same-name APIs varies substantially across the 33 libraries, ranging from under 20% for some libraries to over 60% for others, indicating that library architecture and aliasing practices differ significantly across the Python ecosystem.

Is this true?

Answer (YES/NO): NO